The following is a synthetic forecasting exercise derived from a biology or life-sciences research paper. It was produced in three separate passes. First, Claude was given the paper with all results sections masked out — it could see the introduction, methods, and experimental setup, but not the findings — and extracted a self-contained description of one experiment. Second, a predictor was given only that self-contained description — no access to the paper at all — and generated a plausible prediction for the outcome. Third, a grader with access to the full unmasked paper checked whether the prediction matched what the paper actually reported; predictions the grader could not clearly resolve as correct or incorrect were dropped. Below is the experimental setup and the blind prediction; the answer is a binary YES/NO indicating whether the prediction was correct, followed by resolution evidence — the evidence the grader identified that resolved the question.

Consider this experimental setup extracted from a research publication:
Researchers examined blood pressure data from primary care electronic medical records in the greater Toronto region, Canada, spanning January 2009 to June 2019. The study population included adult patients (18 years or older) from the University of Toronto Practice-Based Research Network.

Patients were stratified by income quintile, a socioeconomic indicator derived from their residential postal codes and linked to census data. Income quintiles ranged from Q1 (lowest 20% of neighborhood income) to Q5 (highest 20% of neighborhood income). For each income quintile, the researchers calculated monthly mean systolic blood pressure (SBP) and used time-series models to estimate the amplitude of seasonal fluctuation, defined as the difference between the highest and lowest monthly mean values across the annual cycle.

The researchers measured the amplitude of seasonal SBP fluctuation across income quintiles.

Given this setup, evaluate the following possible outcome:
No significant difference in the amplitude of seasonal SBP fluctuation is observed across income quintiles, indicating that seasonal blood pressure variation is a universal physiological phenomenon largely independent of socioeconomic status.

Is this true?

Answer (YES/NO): YES